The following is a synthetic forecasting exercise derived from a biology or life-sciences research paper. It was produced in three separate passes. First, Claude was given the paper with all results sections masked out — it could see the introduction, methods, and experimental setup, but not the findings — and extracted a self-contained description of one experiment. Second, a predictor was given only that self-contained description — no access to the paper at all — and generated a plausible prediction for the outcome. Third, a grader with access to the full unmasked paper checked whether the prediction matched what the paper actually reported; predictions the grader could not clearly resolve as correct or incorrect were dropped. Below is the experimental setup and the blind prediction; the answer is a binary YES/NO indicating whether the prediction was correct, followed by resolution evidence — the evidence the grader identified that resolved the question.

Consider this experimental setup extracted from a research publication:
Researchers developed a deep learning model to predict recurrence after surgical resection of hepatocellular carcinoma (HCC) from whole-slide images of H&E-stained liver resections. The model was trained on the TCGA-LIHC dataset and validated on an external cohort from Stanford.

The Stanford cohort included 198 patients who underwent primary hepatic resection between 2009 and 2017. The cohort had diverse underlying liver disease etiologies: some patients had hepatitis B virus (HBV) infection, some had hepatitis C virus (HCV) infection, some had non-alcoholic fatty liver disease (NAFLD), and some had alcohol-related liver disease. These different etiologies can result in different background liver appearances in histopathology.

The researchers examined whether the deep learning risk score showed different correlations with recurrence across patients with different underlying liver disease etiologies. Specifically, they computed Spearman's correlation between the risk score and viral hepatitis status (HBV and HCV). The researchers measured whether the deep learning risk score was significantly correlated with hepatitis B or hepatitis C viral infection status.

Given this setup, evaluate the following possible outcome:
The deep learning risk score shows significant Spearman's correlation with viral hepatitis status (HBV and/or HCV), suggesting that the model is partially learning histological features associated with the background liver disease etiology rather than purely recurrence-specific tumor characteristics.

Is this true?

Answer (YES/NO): NO